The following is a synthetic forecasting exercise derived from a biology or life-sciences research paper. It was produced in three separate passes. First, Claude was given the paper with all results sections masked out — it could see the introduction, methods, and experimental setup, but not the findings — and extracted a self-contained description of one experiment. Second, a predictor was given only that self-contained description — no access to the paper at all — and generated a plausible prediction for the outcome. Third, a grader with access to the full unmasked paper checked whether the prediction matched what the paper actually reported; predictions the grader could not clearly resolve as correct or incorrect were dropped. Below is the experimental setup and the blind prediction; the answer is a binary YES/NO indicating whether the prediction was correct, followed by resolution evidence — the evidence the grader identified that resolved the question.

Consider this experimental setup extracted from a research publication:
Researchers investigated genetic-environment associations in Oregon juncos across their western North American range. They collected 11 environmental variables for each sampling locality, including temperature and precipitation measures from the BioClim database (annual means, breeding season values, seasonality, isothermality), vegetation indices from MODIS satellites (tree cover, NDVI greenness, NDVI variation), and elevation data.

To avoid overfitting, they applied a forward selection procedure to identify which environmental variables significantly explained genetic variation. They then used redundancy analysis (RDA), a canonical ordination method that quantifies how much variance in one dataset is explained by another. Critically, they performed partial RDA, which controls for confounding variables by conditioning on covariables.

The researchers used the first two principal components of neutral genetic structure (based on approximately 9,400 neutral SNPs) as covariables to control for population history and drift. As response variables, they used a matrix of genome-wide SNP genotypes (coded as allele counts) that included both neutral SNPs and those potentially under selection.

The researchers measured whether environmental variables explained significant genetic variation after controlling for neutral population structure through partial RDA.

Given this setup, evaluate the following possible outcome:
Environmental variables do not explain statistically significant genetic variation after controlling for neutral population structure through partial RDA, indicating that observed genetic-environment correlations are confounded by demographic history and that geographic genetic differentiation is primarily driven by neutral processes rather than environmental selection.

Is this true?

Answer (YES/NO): NO